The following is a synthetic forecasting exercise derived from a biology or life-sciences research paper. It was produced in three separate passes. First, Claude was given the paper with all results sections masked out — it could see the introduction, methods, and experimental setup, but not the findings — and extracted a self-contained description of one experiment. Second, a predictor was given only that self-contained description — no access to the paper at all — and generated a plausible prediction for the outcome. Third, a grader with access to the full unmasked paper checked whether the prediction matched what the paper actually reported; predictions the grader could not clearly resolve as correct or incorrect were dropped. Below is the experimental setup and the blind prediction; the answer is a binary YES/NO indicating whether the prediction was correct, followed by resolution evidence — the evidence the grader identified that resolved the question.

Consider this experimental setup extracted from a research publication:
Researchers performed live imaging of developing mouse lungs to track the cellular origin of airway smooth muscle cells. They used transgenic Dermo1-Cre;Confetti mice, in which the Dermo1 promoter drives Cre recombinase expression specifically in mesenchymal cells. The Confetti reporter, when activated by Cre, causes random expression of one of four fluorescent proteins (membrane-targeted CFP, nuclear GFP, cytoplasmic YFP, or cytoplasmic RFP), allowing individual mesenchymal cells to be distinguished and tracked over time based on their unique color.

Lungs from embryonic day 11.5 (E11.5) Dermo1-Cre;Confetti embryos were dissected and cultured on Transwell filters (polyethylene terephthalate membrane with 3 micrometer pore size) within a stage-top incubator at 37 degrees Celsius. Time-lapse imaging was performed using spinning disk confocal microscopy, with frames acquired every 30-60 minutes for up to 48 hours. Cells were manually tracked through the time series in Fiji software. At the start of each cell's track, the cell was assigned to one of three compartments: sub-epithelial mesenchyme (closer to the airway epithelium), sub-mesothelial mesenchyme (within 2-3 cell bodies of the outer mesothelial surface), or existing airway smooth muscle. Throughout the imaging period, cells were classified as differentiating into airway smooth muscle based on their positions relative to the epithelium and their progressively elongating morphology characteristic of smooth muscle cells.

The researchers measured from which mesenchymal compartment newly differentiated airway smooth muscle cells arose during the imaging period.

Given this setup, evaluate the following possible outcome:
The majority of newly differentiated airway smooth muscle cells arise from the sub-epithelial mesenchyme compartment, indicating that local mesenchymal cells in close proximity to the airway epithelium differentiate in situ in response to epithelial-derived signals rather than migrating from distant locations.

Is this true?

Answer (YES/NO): YES